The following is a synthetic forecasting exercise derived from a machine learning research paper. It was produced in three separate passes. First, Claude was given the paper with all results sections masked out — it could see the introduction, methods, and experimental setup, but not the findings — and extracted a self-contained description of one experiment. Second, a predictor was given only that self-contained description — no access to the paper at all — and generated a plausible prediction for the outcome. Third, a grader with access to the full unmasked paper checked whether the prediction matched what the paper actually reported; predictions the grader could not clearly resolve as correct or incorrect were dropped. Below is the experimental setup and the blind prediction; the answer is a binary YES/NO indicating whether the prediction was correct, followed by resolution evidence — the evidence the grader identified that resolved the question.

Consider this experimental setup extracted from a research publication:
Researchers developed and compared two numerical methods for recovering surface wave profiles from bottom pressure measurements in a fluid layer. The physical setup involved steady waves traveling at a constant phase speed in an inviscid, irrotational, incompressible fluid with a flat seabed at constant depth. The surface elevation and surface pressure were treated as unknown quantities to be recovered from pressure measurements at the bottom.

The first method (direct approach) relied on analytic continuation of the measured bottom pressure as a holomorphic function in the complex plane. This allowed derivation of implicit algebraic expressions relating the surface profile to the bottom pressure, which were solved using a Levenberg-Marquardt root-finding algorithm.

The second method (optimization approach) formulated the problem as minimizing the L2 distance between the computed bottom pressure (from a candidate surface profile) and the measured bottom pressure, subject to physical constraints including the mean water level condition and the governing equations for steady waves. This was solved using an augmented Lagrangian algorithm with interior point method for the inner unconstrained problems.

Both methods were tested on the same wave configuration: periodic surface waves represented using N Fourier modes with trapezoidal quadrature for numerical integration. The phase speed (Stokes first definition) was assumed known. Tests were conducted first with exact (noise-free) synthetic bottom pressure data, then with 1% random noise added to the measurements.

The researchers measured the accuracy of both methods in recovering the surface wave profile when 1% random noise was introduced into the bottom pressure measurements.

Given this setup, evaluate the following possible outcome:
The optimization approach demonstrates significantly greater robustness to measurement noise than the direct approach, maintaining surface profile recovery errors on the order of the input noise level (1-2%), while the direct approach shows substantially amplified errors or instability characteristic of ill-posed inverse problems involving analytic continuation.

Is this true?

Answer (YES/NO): YES